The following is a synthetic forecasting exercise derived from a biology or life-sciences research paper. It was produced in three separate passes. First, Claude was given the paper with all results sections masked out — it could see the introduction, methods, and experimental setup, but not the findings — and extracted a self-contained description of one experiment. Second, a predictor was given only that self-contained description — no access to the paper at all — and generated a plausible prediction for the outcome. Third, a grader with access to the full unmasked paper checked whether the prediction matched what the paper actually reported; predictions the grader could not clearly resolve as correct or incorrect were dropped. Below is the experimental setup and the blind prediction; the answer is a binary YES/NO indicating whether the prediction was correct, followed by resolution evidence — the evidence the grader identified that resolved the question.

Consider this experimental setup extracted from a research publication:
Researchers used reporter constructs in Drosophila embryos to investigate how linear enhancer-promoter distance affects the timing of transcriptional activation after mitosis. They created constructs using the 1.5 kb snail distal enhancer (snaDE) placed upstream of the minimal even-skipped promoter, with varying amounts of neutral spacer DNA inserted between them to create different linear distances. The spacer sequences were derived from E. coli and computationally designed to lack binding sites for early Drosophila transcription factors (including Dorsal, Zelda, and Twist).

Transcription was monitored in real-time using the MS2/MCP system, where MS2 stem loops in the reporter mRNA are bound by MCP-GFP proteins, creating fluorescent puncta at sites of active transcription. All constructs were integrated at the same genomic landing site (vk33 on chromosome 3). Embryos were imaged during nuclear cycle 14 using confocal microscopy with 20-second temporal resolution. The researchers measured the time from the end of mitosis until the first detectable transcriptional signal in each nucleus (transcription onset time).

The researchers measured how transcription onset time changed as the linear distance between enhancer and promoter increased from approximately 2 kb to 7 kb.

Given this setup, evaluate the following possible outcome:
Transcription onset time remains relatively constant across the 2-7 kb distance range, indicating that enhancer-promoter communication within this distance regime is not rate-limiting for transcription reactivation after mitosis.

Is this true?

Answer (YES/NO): NO